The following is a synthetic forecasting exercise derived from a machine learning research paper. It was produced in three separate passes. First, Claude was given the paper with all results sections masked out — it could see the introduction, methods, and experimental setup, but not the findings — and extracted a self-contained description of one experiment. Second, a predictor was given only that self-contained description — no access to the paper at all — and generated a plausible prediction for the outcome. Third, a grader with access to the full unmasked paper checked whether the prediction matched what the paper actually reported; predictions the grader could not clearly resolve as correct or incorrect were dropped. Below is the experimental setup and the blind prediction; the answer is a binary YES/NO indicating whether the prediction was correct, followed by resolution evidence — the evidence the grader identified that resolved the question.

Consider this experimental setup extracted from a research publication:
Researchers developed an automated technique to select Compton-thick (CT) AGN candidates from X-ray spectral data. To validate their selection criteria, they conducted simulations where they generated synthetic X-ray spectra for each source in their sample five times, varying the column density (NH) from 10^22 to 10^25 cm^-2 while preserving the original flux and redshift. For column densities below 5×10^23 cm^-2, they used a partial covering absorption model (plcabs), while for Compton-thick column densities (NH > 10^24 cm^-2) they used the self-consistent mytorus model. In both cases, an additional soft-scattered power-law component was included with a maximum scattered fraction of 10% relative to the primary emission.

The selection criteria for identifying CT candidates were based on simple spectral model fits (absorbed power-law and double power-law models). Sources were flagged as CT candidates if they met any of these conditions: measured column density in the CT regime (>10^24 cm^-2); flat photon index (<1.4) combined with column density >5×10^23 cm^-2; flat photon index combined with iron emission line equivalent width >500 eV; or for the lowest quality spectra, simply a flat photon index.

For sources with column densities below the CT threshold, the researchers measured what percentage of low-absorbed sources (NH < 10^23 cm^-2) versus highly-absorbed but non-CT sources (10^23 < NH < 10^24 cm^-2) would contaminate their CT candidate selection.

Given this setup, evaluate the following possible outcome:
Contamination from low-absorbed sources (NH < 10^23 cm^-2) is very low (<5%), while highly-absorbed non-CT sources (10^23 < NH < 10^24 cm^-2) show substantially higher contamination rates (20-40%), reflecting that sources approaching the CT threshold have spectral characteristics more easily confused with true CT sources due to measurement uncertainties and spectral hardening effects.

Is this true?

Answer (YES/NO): NO